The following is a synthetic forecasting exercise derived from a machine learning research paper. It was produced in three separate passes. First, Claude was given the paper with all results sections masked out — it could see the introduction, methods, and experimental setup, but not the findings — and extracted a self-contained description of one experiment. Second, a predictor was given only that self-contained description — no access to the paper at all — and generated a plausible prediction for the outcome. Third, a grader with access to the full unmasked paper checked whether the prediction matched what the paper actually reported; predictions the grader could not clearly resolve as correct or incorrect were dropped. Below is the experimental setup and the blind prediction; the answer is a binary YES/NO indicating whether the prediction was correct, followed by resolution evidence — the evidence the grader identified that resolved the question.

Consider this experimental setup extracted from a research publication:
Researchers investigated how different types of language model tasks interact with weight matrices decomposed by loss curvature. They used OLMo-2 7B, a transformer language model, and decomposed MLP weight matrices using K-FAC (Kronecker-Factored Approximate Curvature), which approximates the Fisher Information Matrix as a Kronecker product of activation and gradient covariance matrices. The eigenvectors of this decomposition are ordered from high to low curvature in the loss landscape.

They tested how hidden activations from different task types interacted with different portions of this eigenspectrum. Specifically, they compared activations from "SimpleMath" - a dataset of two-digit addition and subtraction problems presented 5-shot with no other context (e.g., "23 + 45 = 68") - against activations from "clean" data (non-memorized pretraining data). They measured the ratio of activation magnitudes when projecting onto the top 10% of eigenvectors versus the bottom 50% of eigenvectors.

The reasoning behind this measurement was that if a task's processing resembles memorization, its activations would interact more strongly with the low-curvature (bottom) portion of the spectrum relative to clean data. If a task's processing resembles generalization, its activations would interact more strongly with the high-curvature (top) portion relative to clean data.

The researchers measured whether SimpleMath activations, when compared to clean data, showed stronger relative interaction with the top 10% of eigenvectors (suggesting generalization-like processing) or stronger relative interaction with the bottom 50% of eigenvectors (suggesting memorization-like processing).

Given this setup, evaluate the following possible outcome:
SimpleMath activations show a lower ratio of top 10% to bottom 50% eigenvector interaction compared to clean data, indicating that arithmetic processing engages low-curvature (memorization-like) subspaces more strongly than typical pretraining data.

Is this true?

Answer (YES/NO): YES